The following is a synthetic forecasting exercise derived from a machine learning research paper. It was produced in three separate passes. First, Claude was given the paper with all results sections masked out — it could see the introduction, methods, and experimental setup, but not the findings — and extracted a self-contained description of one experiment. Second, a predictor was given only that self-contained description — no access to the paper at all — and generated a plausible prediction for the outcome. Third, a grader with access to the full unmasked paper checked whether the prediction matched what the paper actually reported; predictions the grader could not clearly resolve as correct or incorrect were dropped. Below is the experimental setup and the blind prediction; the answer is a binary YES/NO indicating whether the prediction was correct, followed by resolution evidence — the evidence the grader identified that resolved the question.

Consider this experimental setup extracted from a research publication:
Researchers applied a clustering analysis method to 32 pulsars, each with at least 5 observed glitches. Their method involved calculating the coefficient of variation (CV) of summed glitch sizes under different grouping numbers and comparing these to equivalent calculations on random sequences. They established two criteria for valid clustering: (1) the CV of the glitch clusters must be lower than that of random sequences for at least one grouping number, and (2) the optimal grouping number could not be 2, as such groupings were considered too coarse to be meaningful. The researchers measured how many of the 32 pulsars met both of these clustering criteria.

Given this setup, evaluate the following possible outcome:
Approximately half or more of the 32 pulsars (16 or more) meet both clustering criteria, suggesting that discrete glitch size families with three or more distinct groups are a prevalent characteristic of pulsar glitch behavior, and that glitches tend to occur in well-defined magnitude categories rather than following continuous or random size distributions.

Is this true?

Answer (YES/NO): YES